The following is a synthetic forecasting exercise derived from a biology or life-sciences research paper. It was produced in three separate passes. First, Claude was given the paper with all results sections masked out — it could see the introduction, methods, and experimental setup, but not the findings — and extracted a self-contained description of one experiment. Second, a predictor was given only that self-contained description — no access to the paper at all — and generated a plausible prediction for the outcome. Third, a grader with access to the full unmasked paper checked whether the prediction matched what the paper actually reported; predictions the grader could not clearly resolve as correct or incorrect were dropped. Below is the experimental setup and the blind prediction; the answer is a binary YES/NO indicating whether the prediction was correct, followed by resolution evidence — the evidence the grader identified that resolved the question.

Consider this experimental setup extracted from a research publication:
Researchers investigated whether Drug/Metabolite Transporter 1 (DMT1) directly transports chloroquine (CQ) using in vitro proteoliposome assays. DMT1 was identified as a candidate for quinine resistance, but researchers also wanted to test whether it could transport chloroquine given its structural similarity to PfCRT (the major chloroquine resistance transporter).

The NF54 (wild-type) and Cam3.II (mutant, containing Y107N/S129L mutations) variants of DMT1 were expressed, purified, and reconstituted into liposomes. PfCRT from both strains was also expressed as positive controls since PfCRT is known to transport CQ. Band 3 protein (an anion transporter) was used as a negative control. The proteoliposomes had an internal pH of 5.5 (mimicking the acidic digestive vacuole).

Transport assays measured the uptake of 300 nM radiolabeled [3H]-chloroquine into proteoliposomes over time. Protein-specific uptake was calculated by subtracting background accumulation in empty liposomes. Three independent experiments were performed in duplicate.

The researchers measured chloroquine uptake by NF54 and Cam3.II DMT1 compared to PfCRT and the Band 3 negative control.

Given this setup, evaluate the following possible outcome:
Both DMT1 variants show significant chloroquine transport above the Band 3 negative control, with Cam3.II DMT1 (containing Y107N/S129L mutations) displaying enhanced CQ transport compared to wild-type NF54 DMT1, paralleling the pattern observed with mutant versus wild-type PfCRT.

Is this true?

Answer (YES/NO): NO